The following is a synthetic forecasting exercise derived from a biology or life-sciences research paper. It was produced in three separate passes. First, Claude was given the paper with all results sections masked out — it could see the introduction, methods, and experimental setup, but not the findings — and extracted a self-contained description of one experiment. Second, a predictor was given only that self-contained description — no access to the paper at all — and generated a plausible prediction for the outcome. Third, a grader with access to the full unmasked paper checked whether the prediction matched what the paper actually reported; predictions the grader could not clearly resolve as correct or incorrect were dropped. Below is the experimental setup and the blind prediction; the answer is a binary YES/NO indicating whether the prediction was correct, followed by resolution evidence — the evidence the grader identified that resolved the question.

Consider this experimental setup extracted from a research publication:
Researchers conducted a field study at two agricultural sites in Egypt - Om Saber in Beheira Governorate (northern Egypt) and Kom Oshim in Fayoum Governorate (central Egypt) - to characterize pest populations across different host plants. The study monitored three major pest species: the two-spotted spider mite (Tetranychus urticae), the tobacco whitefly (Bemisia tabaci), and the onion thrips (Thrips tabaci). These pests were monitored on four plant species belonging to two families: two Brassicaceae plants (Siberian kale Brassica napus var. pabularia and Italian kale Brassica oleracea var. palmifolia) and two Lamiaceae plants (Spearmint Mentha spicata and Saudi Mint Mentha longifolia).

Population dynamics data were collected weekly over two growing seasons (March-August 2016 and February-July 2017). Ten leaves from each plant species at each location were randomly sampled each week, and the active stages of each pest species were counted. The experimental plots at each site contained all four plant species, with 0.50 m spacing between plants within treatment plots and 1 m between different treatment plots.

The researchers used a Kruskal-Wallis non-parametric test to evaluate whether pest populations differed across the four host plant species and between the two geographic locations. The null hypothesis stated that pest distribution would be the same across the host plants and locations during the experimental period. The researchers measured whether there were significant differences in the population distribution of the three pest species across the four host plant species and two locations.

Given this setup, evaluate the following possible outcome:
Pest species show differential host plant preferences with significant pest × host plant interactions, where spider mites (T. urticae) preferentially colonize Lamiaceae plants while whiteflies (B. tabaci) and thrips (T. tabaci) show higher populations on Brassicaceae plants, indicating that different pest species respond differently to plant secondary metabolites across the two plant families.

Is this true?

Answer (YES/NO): NO